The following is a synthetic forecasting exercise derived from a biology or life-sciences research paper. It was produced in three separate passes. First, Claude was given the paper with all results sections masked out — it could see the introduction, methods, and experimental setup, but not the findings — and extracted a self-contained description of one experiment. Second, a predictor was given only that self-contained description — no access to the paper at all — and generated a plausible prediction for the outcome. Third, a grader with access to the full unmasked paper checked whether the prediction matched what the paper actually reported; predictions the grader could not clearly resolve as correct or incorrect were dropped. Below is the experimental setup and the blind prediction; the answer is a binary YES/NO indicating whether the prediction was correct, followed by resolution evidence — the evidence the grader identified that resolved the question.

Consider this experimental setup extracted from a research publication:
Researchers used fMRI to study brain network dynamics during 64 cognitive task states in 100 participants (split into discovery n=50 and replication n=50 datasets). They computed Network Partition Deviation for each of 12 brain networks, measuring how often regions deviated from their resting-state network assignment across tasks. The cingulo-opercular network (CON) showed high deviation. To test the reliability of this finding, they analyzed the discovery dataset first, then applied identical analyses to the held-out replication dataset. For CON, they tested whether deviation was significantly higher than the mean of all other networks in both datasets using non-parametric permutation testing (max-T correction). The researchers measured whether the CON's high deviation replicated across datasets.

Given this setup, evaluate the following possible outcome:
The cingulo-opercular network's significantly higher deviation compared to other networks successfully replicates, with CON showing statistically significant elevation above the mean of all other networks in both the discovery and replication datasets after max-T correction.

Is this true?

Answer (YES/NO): YES